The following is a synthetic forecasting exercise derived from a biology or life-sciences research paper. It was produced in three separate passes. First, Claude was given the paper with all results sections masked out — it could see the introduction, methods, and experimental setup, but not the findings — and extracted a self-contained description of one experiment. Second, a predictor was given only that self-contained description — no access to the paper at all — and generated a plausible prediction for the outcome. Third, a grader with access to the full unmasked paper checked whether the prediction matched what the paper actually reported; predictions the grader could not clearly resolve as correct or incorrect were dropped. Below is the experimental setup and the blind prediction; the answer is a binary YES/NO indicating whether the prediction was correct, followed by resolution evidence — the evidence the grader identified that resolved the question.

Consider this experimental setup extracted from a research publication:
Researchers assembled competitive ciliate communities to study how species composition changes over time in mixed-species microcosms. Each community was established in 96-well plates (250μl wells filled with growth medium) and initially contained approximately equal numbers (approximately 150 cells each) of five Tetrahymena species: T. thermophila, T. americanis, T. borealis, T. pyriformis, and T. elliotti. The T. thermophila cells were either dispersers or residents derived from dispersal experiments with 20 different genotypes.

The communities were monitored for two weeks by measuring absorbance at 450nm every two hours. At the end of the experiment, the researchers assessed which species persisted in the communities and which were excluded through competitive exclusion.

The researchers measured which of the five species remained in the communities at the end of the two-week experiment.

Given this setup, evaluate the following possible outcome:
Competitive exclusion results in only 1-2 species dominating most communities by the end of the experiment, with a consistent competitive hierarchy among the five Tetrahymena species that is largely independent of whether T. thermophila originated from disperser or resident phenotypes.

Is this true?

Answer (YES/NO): NO